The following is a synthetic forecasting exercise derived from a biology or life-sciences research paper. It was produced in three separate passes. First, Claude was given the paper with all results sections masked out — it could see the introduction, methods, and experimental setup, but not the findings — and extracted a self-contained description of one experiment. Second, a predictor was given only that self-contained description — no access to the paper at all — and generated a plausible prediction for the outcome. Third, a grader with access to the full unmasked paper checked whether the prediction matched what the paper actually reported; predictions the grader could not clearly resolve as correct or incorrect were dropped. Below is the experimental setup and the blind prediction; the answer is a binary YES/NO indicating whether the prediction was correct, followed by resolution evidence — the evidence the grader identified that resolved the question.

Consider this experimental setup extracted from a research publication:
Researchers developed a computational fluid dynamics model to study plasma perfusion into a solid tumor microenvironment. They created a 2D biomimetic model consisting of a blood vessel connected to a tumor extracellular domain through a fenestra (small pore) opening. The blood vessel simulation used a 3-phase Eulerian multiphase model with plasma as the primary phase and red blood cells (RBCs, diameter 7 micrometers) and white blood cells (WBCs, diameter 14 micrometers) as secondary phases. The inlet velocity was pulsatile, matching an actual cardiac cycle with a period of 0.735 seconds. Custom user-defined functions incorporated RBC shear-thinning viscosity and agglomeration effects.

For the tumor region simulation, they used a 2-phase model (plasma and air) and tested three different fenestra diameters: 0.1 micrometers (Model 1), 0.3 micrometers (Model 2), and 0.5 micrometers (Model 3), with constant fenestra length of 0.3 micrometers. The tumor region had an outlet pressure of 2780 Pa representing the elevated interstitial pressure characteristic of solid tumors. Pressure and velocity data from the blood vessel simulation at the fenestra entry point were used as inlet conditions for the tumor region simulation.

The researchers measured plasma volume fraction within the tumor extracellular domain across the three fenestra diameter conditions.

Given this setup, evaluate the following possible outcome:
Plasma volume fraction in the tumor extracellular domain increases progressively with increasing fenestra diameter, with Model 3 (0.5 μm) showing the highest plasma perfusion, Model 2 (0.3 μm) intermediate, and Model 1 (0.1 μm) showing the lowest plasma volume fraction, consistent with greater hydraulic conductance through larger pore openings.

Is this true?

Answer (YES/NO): YES